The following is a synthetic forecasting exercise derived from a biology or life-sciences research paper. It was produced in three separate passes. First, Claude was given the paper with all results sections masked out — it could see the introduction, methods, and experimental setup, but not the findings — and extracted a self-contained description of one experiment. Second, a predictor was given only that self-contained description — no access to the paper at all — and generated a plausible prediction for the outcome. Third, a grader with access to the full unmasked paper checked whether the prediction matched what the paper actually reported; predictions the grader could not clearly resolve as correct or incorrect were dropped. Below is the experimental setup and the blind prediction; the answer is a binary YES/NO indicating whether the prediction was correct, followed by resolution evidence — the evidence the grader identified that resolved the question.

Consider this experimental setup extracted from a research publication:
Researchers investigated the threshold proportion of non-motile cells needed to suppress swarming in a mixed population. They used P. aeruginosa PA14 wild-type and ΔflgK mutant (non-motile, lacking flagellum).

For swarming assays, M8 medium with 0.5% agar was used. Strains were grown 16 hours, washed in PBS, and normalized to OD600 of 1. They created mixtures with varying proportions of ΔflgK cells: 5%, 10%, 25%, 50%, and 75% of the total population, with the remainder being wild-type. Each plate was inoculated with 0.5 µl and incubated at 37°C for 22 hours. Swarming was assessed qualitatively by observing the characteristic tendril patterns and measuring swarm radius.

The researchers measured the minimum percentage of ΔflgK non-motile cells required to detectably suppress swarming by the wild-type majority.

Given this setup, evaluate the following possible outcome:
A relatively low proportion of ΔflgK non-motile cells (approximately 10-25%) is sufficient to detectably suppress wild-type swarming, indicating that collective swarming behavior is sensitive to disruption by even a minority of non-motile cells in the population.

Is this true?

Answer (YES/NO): NO